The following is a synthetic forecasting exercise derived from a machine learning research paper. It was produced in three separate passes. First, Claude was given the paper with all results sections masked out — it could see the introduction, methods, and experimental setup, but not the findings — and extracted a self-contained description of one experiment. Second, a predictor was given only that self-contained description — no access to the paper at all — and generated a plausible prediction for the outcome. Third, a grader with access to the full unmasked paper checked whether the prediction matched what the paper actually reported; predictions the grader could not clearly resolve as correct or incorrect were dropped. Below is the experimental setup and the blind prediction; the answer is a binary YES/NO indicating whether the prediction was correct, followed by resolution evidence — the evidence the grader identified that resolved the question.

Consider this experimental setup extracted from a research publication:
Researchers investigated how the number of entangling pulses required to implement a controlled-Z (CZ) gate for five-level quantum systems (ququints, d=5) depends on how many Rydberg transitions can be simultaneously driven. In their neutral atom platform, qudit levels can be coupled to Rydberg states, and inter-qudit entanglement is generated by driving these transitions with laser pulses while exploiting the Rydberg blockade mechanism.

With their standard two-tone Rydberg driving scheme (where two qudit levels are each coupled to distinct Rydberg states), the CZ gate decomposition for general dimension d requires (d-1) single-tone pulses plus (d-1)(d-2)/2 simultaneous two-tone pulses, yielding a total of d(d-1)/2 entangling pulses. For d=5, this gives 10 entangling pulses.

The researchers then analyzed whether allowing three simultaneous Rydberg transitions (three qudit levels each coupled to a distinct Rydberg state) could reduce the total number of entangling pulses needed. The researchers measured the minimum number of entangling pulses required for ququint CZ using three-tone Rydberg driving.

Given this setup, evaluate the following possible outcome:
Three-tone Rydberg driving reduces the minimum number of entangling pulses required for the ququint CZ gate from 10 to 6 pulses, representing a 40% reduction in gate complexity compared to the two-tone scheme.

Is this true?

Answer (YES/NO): NO